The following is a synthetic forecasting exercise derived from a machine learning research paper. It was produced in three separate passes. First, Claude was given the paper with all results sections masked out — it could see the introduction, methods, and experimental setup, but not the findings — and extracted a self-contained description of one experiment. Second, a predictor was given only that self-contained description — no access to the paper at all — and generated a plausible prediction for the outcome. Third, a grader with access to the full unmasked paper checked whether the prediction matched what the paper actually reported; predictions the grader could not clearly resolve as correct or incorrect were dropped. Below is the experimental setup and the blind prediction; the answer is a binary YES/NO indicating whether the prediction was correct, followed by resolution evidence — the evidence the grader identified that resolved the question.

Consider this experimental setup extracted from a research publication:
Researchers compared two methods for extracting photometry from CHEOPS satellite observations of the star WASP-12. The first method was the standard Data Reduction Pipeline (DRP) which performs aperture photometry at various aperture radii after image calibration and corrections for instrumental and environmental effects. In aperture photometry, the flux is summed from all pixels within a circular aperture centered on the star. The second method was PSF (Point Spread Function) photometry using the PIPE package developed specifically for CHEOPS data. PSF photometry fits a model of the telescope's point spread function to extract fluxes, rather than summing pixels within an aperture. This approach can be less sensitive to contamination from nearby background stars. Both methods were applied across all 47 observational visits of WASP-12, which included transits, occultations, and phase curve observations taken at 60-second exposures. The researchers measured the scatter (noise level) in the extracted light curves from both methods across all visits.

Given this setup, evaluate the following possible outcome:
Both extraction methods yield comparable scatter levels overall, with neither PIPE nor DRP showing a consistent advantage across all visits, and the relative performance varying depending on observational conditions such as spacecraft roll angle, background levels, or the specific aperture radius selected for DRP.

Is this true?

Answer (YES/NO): NO